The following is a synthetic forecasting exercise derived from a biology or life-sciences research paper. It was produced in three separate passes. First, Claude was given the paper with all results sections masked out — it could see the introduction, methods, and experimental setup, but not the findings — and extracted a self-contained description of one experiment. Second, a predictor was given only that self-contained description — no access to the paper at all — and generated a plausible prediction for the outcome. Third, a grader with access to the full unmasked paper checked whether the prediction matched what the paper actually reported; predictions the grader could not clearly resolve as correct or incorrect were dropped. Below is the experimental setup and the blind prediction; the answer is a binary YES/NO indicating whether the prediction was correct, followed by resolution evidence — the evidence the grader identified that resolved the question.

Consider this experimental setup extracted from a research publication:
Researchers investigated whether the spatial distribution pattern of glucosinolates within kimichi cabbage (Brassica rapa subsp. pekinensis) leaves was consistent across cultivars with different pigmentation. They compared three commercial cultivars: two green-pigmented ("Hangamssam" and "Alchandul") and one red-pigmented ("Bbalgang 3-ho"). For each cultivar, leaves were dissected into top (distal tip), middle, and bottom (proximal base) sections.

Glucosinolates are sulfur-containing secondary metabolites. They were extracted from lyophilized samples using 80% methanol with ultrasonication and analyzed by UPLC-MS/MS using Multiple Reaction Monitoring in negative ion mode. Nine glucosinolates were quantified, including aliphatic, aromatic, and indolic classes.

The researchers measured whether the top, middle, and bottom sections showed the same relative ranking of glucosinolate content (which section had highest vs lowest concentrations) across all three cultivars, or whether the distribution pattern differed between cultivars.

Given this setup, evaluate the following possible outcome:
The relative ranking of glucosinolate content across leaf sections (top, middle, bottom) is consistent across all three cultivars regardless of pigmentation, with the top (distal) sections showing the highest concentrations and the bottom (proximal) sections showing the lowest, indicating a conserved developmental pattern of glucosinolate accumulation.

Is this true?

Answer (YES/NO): NO